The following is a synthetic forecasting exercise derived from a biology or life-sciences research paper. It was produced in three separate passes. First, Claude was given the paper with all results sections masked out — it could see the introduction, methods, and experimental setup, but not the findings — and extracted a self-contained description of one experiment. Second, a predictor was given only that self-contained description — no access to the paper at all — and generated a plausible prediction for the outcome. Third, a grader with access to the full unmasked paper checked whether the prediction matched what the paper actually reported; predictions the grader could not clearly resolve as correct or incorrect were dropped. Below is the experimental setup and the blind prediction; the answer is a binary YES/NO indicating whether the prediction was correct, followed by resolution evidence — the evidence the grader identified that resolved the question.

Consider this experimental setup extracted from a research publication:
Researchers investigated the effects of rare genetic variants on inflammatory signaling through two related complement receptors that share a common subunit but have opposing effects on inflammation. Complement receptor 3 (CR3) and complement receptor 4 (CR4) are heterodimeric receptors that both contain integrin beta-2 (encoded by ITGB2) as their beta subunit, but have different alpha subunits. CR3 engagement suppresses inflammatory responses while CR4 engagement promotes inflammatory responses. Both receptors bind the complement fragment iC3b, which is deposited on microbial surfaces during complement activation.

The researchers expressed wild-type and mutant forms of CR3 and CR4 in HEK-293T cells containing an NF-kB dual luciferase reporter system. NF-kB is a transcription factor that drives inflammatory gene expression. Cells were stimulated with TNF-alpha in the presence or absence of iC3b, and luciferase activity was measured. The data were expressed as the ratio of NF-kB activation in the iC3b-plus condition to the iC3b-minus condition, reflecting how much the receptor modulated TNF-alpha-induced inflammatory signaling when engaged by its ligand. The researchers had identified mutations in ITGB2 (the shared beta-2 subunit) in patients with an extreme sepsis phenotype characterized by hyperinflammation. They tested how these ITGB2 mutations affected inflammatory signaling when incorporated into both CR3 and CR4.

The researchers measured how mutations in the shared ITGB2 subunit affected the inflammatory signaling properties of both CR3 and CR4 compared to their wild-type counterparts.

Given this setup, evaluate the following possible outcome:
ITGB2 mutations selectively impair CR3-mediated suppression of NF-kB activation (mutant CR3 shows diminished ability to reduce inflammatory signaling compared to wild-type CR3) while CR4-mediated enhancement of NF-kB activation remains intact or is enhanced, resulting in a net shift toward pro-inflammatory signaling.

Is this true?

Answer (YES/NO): YES